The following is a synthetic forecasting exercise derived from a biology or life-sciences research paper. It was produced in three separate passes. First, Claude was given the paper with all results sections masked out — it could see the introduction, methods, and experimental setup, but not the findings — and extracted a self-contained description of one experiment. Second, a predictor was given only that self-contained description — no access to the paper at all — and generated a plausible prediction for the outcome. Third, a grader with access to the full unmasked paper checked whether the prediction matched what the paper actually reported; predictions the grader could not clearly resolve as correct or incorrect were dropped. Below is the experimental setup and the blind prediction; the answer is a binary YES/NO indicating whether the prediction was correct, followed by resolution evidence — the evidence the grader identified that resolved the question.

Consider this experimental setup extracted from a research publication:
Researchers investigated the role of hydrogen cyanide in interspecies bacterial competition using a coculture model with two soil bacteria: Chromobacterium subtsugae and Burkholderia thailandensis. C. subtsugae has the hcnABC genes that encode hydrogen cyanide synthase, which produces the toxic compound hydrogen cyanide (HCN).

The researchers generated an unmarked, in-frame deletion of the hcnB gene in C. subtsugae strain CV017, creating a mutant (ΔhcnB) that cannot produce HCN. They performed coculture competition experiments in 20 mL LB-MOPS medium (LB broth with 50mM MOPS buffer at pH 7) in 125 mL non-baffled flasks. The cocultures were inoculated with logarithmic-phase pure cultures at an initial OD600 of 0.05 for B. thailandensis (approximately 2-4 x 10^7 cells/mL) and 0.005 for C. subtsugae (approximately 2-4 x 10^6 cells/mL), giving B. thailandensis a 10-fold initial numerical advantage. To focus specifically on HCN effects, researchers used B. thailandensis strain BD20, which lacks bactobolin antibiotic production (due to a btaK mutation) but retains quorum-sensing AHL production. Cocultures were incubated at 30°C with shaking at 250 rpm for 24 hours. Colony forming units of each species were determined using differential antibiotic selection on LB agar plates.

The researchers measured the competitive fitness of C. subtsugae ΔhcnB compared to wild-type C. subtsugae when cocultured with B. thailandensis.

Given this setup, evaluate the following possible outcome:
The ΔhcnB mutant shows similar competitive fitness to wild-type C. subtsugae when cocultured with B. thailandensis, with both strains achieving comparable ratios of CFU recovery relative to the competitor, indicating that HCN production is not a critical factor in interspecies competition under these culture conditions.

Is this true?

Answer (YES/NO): NO